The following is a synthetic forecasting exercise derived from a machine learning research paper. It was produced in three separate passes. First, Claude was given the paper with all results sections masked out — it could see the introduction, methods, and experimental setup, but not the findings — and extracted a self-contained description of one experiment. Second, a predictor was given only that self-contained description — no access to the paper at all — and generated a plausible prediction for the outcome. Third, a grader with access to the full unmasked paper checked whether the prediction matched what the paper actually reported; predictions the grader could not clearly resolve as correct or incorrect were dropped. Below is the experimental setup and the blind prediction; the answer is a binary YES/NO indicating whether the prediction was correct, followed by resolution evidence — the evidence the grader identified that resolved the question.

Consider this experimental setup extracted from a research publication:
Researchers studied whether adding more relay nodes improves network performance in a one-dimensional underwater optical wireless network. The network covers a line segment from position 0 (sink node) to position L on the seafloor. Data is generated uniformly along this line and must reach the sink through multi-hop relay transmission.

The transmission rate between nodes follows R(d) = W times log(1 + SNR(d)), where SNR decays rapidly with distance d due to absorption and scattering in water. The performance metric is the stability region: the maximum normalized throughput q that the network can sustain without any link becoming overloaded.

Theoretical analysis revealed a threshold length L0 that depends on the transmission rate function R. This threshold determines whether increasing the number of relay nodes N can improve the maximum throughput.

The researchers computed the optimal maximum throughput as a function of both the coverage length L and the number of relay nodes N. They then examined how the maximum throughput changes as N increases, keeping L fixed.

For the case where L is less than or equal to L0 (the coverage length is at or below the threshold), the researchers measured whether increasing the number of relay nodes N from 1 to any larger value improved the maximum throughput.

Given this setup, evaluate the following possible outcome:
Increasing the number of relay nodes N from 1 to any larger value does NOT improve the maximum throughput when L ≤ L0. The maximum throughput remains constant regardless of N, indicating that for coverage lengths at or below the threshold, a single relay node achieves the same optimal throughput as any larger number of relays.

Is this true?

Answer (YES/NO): YES